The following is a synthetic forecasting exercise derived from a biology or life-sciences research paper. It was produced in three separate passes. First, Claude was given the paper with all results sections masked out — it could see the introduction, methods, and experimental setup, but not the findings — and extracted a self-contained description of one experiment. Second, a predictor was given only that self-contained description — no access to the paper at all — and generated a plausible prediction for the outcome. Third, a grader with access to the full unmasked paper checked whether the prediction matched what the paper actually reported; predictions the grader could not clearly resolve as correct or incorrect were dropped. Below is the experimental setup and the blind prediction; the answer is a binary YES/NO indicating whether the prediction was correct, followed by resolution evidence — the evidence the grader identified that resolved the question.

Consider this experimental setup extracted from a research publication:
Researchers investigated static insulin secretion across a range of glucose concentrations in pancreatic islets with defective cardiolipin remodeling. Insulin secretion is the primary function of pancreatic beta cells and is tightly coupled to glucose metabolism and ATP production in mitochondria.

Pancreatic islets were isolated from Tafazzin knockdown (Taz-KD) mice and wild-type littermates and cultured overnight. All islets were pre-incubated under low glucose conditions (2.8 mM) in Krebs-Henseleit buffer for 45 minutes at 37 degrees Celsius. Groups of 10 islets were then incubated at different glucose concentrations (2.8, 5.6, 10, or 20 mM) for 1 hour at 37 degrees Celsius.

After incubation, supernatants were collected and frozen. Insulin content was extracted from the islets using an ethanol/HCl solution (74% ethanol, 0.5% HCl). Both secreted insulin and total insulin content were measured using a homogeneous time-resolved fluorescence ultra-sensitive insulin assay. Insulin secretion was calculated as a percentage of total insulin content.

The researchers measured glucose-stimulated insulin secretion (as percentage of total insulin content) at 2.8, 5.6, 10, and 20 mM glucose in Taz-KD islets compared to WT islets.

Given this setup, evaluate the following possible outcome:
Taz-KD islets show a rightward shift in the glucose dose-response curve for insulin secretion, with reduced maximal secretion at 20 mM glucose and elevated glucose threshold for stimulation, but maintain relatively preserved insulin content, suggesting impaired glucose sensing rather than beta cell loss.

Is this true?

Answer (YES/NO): NO